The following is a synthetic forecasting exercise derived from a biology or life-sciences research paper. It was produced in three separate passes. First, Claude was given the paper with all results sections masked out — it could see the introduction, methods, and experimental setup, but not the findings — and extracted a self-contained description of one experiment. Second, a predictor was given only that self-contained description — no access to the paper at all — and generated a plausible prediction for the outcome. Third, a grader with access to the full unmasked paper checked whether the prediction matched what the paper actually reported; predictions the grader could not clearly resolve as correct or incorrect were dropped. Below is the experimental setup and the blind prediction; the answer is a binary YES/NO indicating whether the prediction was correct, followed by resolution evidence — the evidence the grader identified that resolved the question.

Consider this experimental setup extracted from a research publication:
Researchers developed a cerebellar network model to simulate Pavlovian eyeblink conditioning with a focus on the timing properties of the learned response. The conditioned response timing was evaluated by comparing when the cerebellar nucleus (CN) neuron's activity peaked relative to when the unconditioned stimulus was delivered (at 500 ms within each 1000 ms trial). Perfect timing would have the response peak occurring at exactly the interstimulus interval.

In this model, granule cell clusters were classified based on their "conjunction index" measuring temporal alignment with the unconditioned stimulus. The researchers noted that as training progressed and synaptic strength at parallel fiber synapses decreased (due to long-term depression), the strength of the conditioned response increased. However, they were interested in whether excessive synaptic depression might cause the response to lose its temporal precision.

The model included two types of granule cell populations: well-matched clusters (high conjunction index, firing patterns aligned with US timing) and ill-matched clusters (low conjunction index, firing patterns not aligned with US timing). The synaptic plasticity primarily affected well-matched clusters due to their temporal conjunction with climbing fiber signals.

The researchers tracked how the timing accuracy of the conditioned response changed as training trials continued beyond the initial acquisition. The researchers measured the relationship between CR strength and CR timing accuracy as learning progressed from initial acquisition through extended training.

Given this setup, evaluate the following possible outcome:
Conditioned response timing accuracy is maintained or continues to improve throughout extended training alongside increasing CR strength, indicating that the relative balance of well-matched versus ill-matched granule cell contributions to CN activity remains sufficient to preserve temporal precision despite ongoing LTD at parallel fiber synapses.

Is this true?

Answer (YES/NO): NO